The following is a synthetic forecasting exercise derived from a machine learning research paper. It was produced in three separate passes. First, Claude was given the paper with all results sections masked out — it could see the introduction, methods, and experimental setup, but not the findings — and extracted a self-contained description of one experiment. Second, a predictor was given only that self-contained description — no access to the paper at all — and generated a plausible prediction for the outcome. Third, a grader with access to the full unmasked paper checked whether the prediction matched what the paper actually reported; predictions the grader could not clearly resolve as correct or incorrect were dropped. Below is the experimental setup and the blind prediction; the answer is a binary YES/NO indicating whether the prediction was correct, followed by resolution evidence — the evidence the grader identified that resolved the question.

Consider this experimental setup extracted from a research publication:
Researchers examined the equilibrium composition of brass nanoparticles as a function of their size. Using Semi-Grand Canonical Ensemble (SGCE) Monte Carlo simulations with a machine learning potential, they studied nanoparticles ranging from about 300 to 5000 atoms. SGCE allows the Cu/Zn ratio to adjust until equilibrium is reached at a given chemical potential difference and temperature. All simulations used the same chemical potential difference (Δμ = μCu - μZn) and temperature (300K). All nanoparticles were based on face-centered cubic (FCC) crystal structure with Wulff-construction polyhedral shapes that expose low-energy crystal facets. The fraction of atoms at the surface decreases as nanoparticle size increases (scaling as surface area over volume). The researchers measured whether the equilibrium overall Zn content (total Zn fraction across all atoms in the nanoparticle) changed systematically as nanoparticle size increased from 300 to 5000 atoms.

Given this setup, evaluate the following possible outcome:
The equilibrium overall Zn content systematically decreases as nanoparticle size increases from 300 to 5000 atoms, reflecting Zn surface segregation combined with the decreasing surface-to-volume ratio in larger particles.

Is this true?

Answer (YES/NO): YES